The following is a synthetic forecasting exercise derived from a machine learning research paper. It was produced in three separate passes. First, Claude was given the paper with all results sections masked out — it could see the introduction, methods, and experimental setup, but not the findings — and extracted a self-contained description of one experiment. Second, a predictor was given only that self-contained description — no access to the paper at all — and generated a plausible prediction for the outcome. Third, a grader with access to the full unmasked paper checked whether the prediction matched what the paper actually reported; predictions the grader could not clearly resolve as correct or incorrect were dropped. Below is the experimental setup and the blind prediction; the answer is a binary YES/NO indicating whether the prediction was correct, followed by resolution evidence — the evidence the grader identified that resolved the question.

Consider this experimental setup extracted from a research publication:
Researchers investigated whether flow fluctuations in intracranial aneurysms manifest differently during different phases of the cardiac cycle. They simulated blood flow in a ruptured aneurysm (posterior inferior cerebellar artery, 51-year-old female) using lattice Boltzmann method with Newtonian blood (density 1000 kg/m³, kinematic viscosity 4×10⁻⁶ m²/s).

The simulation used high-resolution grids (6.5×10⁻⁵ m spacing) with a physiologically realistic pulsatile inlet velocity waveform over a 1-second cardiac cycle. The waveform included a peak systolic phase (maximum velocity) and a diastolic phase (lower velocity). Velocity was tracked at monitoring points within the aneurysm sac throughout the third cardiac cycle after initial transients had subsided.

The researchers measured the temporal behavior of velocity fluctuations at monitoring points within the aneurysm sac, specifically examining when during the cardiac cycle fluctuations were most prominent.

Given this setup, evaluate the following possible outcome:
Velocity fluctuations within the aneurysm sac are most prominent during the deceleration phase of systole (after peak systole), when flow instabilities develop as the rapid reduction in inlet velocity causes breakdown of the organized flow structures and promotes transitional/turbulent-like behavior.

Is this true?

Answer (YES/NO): YES